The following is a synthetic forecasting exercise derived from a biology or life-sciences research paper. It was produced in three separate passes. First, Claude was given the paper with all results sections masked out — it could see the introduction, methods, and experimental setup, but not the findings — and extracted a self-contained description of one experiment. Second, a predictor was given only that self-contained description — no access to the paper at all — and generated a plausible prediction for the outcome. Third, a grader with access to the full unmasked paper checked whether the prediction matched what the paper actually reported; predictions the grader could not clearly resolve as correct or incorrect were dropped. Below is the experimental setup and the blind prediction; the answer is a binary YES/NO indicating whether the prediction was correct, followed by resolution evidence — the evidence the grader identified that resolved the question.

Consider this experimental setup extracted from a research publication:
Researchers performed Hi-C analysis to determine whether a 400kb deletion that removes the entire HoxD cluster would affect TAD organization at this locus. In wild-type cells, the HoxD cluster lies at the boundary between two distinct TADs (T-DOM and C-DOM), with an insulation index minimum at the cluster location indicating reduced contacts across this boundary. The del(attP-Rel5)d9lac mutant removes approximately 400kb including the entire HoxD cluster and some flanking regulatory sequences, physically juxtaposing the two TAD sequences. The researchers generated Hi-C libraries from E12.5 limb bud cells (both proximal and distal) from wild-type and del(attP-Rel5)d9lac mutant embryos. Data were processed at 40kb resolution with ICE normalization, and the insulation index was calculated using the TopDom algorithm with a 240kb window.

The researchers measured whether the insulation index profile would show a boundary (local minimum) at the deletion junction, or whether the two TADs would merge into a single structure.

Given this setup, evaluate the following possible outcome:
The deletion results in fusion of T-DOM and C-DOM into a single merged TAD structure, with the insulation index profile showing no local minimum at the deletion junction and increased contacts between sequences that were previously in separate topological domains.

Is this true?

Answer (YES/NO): NO